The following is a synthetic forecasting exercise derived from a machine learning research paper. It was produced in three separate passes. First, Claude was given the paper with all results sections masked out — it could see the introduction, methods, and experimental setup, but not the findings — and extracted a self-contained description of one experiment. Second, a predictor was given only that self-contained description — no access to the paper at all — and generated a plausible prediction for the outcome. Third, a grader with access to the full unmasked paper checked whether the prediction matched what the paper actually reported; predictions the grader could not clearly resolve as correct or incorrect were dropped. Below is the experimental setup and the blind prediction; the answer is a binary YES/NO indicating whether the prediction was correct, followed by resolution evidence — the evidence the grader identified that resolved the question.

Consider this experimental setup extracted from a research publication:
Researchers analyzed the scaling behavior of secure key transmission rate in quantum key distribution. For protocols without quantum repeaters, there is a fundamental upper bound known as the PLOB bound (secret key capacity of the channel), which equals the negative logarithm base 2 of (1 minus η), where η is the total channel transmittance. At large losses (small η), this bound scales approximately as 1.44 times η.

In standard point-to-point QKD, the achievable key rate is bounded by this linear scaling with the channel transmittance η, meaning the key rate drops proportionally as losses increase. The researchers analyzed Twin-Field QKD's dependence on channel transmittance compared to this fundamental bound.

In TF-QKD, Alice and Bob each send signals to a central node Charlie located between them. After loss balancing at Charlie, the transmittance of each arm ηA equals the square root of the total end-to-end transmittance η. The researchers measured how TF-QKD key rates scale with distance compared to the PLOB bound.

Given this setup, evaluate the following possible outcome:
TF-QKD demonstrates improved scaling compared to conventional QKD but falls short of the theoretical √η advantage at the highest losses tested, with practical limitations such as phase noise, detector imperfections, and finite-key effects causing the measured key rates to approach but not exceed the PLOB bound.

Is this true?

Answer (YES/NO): NO